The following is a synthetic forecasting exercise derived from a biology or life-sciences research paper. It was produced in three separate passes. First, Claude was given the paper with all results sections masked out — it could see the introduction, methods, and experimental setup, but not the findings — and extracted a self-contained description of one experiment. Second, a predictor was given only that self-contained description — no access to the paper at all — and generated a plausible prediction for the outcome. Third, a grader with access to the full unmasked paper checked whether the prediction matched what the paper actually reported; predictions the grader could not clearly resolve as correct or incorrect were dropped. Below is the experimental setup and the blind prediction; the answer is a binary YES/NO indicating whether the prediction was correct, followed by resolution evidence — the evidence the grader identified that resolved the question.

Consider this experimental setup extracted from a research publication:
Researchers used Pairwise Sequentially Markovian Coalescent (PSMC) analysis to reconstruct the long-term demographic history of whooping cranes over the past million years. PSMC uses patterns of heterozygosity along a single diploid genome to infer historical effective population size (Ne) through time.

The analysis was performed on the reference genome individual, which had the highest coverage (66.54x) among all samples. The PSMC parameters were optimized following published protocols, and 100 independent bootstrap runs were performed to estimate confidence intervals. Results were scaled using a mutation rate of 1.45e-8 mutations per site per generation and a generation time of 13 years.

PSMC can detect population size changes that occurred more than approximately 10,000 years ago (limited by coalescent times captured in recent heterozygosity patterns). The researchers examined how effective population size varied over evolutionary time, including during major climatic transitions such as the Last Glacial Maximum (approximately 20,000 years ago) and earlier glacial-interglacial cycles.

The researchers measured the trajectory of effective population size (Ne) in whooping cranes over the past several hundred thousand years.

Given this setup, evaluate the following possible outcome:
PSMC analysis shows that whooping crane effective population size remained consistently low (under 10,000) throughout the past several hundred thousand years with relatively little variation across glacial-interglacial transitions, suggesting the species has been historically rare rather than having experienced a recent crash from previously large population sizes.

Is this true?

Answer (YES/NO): NO